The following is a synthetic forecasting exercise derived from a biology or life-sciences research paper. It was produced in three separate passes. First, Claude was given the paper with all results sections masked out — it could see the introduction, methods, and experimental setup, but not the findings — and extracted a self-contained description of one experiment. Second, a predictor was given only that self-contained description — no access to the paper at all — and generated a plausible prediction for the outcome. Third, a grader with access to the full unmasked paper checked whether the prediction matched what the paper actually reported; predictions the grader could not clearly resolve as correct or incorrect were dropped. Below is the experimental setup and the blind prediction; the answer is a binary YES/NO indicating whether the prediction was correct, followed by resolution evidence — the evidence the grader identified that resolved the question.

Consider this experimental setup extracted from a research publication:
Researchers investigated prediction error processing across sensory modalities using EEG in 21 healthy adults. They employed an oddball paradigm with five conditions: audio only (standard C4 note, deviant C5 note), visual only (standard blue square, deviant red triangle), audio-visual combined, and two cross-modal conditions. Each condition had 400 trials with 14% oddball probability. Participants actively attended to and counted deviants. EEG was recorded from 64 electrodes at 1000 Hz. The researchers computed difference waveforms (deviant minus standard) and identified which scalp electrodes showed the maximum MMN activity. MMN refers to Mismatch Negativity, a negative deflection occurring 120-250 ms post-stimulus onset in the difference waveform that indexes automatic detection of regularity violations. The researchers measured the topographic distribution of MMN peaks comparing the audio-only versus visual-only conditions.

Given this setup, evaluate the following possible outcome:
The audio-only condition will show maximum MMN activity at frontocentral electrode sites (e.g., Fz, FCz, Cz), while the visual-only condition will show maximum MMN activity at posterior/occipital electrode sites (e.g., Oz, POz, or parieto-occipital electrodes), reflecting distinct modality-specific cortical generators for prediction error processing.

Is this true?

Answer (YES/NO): YES